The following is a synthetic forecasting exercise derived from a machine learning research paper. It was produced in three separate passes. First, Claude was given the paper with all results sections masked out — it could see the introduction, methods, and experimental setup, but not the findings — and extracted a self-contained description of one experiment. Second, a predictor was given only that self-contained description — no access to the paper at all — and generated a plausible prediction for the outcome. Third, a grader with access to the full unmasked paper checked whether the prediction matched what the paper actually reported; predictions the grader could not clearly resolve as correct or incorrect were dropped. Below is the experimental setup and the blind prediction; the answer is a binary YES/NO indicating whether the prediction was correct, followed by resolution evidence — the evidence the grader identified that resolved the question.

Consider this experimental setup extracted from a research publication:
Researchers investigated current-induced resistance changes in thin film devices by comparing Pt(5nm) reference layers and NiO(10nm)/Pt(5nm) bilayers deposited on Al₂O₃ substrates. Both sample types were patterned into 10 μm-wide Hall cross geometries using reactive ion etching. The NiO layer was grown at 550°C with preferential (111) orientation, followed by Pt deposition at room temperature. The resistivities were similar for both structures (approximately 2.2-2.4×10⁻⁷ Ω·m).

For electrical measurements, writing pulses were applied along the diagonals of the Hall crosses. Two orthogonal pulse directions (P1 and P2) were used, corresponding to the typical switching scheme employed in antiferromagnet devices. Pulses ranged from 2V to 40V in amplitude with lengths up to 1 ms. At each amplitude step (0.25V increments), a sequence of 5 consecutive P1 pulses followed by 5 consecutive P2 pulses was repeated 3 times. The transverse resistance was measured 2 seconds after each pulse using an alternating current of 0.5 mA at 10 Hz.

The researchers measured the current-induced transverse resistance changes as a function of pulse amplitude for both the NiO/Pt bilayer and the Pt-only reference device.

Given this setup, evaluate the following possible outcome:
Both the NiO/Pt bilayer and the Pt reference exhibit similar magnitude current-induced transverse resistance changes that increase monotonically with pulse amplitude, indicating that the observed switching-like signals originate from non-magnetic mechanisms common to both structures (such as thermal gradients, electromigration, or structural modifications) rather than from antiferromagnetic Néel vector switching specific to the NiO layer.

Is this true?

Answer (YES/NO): YES